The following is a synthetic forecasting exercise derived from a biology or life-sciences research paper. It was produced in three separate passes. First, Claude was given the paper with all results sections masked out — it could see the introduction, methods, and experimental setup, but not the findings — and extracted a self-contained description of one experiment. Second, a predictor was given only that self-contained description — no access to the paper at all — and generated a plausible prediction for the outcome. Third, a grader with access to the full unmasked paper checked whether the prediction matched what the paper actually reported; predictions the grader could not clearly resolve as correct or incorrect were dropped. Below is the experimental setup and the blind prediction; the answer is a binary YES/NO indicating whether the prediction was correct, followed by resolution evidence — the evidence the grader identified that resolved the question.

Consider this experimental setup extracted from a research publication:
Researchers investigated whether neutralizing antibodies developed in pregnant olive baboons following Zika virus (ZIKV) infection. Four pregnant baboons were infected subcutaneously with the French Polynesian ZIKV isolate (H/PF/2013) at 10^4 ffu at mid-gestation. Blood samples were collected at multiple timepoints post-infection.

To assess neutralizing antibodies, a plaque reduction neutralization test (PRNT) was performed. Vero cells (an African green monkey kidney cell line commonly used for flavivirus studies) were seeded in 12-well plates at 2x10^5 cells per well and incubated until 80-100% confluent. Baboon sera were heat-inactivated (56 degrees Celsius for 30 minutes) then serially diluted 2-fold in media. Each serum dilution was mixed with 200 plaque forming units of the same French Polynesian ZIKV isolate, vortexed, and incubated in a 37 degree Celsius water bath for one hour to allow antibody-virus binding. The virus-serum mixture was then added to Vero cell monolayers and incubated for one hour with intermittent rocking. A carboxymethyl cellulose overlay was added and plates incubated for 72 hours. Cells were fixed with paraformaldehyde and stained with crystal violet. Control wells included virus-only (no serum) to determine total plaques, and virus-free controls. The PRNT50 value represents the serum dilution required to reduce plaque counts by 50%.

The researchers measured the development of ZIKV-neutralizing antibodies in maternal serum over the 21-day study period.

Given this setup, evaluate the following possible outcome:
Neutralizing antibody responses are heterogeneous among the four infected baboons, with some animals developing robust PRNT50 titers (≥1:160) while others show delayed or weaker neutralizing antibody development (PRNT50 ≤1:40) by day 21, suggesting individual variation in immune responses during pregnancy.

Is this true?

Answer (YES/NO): NO